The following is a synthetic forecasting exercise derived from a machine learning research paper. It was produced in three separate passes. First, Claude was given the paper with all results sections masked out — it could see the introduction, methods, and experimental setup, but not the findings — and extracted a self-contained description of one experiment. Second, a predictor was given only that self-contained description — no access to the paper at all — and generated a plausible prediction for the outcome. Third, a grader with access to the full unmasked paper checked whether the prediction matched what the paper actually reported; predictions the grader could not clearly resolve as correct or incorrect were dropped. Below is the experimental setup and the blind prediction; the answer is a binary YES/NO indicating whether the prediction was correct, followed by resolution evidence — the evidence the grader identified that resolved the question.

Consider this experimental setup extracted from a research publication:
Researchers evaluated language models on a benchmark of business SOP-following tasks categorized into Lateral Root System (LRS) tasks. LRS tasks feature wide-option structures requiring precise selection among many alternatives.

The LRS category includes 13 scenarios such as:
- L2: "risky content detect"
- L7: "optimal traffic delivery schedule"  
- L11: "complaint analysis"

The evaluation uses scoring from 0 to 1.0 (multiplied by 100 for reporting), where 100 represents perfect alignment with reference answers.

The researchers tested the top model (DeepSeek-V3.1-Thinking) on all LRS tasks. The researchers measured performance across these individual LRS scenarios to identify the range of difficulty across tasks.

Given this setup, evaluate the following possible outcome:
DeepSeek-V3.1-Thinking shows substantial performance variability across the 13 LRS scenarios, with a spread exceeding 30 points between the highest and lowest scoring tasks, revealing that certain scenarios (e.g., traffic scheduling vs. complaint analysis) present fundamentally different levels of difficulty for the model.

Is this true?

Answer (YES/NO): YES